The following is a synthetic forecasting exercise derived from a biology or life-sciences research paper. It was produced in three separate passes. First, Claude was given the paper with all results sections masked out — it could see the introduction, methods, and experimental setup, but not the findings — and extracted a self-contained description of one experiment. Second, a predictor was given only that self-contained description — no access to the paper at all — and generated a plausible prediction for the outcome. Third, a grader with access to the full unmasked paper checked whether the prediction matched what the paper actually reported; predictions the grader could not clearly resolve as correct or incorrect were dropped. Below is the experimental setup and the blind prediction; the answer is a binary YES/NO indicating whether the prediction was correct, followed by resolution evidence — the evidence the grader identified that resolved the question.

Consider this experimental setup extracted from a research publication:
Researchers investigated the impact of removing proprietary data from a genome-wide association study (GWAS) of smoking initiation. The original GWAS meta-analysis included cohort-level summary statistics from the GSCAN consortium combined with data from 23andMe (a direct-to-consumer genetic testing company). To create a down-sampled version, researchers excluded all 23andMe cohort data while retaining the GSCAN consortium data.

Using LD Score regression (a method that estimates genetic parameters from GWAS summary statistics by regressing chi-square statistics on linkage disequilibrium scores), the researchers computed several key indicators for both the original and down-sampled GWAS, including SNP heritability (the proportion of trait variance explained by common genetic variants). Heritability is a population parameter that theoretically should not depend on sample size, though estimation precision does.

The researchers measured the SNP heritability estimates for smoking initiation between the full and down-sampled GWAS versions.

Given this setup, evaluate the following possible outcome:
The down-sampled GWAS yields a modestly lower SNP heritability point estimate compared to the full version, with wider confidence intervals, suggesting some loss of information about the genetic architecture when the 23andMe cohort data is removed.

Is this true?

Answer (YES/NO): NO